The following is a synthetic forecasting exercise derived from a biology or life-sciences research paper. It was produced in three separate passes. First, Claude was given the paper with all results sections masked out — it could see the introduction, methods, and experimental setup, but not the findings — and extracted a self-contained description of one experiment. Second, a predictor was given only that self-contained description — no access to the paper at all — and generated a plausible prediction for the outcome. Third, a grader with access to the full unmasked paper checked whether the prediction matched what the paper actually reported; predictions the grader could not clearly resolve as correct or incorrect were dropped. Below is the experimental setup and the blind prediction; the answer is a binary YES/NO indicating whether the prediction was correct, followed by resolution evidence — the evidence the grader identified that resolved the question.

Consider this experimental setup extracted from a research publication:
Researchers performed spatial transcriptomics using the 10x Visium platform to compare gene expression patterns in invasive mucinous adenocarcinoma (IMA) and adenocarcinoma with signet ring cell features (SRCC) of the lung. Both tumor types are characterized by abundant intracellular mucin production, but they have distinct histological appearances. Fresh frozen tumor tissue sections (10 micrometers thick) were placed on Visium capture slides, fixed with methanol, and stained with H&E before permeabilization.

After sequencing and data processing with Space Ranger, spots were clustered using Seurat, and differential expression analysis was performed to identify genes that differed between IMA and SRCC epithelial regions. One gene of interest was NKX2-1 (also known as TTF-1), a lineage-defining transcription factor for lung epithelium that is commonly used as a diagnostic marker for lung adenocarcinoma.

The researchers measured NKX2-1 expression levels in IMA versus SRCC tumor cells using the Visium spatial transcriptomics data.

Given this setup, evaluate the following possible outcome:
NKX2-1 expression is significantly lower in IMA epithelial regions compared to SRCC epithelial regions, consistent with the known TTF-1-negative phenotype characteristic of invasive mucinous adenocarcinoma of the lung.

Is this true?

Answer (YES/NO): YES